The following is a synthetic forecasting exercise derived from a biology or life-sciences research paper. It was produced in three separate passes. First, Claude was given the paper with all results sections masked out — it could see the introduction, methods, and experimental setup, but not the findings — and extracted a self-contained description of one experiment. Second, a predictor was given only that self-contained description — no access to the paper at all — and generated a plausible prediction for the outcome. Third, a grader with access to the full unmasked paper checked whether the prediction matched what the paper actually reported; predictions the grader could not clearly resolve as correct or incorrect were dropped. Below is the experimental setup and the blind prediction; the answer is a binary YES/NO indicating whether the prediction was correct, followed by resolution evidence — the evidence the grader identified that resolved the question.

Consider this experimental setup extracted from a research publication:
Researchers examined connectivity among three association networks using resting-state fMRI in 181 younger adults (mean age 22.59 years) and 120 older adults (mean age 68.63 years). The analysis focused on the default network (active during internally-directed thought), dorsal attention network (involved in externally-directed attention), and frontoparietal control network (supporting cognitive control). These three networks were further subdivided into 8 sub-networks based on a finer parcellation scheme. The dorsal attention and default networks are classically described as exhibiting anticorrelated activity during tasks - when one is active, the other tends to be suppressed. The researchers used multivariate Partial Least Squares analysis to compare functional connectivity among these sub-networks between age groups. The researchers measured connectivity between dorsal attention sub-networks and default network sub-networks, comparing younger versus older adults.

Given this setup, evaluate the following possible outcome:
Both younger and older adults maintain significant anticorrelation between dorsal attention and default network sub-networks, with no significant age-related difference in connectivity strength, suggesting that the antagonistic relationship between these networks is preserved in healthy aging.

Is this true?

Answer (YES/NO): NO